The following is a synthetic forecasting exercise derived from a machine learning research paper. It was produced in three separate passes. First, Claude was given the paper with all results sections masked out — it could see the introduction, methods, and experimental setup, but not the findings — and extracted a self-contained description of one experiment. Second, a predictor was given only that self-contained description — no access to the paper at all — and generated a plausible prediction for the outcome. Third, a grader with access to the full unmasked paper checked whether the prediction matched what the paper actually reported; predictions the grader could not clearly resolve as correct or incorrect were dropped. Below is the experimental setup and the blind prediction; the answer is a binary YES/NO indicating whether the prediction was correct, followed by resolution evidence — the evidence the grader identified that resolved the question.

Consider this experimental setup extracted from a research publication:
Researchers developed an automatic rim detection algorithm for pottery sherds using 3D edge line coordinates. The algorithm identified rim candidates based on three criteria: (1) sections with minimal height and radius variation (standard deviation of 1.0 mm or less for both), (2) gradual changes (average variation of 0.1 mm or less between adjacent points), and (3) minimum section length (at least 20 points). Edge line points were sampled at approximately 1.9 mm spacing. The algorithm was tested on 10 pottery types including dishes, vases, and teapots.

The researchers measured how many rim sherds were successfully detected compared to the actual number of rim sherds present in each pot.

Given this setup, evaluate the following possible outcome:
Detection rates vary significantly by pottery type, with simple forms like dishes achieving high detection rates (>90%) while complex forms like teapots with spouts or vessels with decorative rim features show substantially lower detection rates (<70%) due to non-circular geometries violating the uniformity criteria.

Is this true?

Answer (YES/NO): NO